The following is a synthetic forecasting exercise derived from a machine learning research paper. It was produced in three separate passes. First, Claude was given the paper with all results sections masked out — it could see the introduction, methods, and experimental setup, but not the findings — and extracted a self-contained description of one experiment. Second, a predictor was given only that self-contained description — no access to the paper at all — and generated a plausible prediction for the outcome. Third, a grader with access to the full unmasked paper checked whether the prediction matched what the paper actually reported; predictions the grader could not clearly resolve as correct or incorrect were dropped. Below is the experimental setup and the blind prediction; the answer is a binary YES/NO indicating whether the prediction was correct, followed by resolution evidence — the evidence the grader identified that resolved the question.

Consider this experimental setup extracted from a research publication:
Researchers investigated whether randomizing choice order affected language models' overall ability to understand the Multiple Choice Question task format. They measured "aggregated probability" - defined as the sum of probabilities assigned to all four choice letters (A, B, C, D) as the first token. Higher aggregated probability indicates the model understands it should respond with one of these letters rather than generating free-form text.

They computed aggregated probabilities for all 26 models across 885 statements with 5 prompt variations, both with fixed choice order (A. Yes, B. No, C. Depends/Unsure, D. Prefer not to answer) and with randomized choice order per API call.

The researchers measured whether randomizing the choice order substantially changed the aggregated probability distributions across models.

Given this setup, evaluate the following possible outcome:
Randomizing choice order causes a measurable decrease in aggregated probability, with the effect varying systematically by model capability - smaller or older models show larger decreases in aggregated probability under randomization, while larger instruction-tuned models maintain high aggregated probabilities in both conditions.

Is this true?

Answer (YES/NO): NO